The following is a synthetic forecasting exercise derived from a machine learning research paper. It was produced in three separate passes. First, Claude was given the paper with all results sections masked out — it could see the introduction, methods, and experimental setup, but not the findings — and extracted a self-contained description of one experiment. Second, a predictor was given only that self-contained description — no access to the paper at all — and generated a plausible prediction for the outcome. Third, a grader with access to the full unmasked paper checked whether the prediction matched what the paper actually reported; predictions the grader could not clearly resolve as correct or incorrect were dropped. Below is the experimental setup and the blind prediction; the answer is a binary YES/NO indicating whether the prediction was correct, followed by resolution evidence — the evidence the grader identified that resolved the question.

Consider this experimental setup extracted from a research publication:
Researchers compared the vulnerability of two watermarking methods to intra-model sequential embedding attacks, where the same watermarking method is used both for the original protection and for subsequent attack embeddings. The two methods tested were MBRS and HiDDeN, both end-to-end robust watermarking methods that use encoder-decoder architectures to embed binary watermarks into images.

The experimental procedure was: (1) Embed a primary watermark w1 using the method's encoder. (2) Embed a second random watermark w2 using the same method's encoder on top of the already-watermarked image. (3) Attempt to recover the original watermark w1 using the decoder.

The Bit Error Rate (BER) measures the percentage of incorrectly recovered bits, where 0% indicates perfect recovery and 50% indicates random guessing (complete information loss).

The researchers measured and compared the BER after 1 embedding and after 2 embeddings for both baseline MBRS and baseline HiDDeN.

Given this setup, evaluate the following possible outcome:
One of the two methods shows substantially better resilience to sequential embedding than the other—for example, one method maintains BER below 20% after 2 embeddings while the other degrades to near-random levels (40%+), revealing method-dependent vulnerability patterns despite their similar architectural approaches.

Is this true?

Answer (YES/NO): NO